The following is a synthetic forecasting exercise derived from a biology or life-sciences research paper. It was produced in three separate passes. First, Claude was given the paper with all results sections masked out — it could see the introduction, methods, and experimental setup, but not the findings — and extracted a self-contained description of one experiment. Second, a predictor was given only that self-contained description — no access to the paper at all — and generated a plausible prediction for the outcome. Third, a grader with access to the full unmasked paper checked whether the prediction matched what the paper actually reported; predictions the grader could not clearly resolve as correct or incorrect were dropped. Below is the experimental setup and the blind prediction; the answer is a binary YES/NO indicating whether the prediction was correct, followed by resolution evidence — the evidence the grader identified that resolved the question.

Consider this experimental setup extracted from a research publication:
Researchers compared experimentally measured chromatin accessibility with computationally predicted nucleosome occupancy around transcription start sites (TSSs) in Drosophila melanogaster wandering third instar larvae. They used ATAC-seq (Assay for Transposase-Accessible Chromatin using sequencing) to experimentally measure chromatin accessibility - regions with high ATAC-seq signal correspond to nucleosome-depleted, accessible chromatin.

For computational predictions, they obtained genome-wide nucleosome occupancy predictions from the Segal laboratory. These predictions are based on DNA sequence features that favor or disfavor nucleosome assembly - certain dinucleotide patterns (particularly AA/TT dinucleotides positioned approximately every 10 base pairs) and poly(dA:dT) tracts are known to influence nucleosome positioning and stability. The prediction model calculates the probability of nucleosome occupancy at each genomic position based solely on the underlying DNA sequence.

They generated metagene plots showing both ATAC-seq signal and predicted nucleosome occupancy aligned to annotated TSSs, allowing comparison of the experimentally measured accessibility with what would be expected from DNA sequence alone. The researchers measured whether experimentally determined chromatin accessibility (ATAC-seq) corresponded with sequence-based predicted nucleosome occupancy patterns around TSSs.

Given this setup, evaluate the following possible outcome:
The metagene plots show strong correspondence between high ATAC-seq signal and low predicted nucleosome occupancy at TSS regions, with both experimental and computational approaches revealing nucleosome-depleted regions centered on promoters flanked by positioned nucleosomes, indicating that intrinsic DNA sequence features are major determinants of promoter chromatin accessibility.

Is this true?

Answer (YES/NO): NO